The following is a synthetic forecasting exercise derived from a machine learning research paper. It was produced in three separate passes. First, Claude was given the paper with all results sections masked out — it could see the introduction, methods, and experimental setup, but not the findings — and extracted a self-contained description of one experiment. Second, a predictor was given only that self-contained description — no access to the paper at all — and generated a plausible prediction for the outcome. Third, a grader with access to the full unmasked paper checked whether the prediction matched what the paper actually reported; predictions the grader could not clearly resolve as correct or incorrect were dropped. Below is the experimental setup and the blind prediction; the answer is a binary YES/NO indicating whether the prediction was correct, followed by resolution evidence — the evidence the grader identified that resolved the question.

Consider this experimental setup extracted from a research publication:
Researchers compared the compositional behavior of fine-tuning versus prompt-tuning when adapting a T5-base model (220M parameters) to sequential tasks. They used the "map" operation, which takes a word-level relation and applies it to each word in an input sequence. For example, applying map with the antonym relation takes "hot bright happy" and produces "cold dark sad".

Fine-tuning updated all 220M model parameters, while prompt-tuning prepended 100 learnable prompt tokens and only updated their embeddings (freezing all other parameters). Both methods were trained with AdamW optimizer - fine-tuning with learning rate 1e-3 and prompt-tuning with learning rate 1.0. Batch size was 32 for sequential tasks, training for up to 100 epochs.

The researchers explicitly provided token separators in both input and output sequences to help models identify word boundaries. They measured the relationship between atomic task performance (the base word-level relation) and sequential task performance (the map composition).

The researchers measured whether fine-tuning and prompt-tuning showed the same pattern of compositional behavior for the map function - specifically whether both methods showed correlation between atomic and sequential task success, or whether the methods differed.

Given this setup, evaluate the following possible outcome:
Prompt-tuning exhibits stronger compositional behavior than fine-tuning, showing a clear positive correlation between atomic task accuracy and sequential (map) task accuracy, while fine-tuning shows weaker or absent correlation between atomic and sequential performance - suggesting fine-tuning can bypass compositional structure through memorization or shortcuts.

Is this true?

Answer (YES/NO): YES